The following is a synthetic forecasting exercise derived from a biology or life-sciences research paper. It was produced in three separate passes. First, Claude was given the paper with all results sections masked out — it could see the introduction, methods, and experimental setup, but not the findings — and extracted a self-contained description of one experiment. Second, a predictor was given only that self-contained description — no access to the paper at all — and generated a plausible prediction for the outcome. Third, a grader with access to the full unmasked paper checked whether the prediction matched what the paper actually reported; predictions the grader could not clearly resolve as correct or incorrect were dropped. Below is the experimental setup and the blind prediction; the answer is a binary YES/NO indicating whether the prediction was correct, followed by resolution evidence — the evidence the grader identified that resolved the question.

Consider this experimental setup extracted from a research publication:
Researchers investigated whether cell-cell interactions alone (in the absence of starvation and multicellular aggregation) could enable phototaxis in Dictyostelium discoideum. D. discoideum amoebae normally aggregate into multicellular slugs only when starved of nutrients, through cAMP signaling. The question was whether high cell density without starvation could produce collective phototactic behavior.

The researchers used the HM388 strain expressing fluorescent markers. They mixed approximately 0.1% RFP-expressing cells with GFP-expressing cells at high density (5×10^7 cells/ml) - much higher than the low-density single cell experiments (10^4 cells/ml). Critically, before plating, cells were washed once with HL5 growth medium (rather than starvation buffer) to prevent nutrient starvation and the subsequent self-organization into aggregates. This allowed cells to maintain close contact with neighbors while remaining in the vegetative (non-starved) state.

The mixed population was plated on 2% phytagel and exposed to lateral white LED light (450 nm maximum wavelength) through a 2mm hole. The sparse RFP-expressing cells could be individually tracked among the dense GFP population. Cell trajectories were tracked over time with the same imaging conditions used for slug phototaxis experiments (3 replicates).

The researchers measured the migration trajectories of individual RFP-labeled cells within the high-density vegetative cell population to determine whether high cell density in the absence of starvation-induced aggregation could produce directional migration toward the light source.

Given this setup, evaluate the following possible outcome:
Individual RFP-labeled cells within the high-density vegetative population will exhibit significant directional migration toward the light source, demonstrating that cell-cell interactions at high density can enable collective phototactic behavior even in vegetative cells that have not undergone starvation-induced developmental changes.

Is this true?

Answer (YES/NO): NO